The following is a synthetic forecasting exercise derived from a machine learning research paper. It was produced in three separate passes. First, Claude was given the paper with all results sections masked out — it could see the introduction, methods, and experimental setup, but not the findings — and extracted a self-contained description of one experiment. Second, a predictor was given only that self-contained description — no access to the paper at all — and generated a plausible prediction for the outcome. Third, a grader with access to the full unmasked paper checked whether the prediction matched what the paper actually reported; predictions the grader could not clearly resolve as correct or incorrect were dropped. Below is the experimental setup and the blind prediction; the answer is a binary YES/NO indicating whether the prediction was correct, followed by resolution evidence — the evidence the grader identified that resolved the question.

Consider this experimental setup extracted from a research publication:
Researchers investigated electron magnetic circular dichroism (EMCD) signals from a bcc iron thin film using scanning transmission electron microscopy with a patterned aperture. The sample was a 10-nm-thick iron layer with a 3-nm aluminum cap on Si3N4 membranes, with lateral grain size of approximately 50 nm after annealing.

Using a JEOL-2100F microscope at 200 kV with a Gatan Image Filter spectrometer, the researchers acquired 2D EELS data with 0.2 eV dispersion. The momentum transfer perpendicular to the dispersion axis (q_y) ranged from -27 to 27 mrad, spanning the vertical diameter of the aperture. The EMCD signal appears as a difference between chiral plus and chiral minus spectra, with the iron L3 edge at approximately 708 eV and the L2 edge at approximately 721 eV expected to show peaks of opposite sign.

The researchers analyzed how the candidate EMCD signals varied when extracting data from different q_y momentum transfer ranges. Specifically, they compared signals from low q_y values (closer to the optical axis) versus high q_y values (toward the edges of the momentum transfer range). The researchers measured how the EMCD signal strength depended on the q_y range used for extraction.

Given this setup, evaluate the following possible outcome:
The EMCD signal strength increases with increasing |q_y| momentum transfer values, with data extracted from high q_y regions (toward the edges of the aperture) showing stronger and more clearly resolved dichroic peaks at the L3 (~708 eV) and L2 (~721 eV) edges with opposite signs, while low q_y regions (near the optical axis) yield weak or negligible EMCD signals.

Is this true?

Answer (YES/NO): YES